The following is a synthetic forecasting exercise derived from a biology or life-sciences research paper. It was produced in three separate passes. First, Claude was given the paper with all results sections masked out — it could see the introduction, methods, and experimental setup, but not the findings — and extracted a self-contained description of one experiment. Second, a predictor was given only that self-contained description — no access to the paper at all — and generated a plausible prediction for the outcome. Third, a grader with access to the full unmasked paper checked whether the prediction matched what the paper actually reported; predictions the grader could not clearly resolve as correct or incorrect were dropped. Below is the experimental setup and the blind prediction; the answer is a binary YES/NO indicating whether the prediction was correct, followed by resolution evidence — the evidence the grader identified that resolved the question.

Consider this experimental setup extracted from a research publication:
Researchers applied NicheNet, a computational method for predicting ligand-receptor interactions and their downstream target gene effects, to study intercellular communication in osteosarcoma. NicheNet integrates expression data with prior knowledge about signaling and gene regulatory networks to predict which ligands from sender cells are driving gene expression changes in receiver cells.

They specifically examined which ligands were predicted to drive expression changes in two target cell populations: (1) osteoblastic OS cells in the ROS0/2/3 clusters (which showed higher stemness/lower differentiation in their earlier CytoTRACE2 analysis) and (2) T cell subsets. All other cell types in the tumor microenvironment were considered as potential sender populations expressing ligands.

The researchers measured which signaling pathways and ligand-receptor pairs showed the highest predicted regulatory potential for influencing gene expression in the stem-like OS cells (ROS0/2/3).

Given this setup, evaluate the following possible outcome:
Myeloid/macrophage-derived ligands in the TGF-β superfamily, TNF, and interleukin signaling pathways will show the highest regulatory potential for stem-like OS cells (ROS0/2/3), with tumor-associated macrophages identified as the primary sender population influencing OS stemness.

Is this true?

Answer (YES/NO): NO